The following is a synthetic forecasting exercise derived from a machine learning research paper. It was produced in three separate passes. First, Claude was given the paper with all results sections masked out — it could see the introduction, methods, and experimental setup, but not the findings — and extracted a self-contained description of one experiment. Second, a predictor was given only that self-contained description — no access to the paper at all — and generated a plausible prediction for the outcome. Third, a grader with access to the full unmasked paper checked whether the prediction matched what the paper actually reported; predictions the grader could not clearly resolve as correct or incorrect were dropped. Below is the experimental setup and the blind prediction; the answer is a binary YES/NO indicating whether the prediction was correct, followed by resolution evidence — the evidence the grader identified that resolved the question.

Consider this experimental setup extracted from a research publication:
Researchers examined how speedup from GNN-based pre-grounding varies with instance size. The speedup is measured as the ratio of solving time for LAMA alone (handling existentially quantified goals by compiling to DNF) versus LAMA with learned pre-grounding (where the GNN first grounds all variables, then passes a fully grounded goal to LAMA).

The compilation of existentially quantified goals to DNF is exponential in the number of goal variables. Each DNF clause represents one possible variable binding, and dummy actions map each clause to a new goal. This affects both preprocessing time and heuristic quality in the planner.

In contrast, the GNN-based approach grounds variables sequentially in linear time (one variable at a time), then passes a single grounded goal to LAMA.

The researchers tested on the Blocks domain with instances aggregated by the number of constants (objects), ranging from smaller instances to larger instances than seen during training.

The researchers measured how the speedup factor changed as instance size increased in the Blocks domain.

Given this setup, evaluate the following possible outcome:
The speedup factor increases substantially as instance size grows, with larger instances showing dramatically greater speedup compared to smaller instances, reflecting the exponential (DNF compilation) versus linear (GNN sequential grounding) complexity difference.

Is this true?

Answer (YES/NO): YES